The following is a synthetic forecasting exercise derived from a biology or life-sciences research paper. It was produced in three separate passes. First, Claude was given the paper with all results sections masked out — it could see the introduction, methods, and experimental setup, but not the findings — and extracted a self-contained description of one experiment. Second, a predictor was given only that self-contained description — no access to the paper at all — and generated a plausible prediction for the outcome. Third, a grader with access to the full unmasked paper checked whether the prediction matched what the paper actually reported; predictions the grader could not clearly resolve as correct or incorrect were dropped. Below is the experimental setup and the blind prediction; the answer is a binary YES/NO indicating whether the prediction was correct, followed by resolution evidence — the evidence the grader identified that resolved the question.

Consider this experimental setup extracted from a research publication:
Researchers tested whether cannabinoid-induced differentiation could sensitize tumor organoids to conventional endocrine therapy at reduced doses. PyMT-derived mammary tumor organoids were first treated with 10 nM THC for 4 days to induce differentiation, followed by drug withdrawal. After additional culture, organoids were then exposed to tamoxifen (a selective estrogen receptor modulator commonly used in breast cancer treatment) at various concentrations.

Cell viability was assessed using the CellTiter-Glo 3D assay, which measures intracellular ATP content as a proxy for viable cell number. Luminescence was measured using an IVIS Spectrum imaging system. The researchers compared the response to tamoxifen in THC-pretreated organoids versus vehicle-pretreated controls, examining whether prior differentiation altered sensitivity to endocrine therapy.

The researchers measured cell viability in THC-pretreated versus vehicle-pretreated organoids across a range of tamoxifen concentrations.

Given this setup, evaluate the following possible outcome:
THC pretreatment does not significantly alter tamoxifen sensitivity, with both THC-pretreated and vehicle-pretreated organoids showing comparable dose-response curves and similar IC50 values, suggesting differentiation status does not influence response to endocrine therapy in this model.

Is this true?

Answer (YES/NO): NO